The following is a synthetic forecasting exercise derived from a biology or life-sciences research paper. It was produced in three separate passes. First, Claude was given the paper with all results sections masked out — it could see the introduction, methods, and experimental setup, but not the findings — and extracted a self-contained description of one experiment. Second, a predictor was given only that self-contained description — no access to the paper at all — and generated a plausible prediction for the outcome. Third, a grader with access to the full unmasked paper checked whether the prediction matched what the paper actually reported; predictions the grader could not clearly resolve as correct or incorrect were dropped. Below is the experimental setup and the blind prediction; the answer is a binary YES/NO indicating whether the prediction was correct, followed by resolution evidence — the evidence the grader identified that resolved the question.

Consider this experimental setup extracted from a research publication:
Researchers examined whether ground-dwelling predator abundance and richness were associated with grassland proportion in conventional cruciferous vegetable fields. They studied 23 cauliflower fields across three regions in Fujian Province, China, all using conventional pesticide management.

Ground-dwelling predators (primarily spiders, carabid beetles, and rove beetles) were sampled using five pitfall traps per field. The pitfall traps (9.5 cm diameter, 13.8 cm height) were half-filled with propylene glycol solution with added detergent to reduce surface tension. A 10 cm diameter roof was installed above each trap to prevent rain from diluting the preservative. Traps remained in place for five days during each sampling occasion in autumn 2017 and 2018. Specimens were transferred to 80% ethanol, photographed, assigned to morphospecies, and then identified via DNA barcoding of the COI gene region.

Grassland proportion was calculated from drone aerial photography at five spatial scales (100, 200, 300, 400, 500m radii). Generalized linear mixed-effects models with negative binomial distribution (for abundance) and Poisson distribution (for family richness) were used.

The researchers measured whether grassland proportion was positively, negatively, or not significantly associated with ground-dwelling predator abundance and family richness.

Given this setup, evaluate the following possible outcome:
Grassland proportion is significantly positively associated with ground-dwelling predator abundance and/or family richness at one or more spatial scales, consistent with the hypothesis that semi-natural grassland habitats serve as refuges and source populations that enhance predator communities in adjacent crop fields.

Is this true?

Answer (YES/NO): NO